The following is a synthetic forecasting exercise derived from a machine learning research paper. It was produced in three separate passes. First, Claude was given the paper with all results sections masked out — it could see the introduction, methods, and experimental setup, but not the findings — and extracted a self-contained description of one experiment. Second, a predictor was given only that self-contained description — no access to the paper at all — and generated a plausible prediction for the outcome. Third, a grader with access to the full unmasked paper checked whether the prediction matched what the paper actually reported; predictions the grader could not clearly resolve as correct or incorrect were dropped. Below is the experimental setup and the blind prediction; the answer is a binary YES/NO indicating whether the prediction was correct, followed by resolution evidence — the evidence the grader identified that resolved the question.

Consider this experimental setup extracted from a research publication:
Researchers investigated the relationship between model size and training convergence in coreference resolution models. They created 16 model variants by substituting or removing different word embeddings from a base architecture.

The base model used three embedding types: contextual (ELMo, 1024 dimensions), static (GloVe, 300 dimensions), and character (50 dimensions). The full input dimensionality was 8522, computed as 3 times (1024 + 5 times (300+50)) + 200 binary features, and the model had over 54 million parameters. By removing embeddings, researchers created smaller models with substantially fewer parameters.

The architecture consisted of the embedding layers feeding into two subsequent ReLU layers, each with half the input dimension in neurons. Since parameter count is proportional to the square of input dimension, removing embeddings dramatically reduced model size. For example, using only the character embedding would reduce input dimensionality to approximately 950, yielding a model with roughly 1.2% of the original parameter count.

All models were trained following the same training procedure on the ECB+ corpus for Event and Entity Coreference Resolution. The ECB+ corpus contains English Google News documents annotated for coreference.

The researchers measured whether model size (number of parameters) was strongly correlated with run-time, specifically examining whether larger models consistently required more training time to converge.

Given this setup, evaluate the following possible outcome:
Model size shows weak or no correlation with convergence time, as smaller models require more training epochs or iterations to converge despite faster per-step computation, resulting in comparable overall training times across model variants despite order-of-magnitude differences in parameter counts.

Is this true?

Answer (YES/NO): NO